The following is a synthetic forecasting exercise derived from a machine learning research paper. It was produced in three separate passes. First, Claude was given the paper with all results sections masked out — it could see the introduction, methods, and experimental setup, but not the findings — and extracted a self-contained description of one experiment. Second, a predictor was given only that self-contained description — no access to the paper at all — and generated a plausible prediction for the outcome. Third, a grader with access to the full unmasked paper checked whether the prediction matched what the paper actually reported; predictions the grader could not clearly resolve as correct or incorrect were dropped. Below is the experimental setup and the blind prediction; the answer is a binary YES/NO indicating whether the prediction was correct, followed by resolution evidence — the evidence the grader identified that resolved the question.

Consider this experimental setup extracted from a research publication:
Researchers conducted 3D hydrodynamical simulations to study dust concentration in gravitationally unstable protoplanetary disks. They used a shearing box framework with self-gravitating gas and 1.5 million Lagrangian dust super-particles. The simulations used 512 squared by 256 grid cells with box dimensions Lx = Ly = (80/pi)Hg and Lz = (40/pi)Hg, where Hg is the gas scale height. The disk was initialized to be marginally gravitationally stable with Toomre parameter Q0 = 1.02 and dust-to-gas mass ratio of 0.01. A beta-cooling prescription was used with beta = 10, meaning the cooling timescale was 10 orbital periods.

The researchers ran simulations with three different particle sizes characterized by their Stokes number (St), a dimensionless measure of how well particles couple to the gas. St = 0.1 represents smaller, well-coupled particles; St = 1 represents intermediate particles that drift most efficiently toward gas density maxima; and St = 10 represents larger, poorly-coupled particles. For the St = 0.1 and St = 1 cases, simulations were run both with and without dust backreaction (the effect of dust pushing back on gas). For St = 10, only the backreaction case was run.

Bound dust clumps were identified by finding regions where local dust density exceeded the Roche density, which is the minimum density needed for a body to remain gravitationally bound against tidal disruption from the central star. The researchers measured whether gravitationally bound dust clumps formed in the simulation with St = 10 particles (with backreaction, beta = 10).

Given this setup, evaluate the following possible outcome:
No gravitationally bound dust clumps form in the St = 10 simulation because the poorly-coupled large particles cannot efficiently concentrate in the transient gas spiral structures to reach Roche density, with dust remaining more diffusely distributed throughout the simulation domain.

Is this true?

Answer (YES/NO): YES